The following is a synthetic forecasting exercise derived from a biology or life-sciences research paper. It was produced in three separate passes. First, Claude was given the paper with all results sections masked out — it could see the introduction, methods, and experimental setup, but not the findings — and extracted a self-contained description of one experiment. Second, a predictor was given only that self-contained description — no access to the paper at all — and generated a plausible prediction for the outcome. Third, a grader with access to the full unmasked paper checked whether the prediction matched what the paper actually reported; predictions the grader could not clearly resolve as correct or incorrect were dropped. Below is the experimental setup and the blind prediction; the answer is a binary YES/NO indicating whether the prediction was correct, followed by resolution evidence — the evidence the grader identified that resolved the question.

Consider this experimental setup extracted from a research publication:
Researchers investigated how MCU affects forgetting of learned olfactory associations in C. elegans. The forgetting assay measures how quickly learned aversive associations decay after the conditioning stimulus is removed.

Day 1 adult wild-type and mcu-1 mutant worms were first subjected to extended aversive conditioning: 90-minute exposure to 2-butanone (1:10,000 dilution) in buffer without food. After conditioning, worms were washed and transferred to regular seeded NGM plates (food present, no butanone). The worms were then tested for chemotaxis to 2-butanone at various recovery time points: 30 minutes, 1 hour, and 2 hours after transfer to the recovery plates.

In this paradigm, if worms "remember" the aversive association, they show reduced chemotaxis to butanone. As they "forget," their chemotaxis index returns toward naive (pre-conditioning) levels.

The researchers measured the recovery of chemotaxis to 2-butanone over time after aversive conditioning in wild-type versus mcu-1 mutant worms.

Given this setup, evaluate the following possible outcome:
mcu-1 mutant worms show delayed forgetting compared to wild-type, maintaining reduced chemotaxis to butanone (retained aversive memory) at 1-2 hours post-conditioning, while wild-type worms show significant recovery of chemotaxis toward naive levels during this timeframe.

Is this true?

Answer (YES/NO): NO